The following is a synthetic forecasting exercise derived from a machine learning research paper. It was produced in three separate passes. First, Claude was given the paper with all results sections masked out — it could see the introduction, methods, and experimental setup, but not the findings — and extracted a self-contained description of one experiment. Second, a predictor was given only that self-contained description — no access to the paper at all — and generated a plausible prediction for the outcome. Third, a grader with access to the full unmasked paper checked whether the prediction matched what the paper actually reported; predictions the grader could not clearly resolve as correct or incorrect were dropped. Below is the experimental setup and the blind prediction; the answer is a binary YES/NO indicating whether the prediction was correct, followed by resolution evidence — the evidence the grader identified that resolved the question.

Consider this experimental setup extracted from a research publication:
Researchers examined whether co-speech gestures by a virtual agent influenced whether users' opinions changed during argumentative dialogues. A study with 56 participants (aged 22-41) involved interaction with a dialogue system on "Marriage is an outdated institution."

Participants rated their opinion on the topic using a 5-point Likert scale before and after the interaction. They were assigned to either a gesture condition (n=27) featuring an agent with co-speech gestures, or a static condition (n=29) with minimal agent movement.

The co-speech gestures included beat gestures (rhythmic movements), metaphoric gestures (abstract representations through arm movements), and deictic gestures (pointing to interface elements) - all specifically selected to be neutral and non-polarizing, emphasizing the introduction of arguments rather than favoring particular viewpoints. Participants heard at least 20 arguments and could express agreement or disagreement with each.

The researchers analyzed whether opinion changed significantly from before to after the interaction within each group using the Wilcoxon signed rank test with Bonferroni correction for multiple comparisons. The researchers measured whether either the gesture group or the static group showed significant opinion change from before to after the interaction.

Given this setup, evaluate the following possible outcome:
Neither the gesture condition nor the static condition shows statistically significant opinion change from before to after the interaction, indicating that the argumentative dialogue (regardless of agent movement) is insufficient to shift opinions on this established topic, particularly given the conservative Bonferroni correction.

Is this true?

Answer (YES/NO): YES